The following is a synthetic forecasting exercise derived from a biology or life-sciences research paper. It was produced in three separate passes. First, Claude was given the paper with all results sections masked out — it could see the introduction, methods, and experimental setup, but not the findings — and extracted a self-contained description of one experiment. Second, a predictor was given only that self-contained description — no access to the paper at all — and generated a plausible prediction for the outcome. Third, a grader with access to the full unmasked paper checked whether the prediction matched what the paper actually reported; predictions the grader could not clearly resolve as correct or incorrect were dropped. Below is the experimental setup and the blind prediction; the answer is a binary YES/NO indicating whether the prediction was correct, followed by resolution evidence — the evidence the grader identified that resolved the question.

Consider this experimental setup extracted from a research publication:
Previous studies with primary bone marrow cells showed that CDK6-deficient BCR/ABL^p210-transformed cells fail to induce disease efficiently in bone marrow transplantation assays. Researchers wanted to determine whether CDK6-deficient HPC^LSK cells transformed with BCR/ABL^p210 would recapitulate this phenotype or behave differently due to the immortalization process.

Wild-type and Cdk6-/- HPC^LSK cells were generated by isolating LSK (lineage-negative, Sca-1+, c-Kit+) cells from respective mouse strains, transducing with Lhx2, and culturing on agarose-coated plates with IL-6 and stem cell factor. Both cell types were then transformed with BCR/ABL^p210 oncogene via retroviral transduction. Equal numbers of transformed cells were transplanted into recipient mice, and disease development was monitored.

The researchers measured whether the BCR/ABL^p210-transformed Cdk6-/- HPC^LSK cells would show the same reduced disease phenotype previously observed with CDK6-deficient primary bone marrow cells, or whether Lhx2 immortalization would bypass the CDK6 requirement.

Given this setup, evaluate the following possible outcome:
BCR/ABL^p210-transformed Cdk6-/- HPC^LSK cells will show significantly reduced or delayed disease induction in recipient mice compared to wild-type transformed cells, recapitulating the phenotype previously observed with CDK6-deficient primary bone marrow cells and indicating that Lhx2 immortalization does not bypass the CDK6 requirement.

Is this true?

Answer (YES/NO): YES